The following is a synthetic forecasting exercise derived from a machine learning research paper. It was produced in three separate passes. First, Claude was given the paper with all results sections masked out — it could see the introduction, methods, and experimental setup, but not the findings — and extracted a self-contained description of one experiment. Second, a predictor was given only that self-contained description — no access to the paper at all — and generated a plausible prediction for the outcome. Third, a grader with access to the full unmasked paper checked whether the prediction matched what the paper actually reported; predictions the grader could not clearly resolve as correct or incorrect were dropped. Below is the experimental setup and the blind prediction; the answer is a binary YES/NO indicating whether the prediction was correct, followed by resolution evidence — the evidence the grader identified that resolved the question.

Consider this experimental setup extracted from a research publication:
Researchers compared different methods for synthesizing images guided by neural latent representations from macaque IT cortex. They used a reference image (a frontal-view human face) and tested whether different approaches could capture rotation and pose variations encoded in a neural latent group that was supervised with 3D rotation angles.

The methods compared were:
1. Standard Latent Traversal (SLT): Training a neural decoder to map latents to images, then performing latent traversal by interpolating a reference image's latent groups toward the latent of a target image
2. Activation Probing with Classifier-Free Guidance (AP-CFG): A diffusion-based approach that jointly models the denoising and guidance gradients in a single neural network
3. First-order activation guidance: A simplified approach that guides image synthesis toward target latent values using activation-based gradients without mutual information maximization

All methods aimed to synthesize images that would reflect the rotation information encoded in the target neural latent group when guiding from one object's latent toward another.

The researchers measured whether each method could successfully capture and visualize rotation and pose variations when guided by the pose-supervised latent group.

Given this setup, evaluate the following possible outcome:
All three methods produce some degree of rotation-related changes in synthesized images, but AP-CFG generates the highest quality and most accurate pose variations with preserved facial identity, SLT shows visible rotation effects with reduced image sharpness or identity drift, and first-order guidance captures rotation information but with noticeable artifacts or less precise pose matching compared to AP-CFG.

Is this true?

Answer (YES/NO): NO